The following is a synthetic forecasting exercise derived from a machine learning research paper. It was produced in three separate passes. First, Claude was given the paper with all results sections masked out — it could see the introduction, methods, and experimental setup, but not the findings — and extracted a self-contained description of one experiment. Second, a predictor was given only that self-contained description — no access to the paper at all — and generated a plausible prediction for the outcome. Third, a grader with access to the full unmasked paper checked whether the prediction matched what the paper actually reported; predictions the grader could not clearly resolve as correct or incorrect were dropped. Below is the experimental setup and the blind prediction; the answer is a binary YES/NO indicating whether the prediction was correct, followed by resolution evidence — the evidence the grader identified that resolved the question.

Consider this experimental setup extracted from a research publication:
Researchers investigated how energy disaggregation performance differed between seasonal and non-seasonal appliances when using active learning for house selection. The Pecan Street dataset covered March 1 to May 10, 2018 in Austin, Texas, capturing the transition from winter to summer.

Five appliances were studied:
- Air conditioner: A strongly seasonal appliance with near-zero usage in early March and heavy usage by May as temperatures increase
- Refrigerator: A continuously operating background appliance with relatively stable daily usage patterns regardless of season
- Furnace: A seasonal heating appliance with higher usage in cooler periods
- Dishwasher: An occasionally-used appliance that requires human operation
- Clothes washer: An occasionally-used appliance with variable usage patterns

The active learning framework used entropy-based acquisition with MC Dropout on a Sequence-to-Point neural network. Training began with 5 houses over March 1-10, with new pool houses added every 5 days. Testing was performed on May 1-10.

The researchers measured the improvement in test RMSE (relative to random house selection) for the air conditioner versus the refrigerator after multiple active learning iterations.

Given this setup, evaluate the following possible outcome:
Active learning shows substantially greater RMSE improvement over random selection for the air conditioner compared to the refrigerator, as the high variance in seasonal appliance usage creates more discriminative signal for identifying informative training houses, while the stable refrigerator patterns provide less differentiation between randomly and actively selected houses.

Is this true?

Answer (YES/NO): YES